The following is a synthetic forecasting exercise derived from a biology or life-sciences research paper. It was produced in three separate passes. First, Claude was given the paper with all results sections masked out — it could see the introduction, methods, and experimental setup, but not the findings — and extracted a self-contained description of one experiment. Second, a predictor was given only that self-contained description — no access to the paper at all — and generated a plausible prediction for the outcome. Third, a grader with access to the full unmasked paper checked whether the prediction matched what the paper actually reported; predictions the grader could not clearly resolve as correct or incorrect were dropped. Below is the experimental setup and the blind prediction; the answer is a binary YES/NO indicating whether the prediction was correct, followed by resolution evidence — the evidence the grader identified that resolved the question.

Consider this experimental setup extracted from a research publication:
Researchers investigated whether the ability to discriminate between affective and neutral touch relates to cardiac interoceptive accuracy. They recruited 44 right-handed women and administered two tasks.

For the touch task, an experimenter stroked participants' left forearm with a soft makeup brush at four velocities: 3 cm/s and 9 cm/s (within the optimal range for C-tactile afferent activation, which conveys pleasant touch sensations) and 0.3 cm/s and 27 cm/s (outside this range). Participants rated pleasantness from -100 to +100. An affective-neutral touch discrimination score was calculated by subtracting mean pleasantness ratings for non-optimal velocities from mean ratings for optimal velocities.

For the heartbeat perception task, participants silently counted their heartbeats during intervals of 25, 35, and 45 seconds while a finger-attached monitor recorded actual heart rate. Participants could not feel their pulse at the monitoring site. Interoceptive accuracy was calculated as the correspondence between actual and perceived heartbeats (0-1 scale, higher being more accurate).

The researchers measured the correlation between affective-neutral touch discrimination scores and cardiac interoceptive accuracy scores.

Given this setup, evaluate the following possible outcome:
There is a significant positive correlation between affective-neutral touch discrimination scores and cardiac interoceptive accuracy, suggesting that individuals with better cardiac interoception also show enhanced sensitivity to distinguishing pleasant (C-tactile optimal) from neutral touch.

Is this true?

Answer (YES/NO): NO